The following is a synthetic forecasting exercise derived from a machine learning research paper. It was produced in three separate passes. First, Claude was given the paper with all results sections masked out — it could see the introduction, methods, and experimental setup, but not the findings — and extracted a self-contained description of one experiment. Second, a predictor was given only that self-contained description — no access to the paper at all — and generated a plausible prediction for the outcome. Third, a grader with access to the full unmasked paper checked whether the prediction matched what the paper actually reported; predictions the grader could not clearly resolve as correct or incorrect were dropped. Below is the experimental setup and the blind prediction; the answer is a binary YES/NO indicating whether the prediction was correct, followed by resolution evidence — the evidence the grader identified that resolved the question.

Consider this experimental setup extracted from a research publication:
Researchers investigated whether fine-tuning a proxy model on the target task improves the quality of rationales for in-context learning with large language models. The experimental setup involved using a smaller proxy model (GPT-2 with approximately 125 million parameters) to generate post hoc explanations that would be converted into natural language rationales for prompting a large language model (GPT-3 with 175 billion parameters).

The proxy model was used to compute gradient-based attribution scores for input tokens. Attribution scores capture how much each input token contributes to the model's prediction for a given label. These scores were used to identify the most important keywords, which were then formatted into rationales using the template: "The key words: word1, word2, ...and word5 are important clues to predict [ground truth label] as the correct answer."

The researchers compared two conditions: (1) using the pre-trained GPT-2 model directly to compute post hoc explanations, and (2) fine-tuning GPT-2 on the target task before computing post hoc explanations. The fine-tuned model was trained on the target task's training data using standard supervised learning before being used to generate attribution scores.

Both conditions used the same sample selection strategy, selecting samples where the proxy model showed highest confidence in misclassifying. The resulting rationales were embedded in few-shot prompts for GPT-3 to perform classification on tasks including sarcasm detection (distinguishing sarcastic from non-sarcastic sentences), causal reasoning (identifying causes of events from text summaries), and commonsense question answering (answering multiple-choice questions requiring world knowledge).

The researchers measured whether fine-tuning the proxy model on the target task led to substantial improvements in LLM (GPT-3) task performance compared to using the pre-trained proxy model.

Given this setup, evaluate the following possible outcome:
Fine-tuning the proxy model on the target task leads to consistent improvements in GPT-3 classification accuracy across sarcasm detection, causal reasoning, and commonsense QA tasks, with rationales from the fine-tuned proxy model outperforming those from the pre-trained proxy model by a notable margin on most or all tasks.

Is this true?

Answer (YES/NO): NO